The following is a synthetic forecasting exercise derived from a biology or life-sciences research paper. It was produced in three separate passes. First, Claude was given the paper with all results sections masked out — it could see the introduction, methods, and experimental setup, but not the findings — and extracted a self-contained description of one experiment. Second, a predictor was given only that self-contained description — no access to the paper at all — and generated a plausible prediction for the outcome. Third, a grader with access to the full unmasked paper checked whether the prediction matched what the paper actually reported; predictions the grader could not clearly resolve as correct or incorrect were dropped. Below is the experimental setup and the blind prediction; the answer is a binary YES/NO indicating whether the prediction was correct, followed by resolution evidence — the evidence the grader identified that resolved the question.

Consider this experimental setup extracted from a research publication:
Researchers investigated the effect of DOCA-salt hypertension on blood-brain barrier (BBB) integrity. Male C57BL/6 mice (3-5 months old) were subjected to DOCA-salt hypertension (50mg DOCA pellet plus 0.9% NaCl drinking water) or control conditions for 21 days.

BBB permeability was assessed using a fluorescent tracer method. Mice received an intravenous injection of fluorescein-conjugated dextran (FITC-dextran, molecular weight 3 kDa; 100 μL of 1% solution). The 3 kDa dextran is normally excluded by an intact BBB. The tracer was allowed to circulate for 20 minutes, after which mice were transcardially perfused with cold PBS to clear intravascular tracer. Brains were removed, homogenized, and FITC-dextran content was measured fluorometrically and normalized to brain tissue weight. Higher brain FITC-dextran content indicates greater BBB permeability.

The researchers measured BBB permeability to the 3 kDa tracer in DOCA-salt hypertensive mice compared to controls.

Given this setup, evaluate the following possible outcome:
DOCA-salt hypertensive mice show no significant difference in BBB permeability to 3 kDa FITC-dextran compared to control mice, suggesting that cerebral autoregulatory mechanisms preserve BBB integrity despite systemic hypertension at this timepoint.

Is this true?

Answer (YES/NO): YES